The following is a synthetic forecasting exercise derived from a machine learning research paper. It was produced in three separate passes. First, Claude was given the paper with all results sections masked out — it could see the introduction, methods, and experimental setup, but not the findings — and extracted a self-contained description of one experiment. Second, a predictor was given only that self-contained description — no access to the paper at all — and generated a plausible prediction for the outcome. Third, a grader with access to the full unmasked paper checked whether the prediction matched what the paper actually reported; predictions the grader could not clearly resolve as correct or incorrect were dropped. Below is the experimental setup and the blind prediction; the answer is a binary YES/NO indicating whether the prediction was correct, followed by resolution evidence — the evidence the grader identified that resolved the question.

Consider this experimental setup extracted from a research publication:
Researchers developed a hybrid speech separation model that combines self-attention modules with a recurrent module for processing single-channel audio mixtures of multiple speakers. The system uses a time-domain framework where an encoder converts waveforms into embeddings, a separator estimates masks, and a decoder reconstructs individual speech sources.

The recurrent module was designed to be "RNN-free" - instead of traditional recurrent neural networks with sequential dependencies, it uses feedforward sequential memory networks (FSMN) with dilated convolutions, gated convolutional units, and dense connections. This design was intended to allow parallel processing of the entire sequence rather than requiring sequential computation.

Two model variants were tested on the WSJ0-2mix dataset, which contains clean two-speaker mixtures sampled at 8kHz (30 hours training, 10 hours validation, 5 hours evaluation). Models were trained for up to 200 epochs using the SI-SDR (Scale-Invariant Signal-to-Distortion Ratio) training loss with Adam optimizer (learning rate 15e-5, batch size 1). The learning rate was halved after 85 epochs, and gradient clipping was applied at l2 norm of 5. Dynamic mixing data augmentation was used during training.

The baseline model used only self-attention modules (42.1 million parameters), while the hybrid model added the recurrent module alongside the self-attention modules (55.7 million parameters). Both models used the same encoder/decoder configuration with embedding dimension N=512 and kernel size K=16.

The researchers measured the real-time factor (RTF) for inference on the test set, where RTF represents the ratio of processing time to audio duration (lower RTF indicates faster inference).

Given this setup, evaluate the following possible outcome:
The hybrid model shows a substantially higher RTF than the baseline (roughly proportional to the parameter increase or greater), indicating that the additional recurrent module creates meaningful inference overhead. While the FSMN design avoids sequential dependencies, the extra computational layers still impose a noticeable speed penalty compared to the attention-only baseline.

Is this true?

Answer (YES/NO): NO